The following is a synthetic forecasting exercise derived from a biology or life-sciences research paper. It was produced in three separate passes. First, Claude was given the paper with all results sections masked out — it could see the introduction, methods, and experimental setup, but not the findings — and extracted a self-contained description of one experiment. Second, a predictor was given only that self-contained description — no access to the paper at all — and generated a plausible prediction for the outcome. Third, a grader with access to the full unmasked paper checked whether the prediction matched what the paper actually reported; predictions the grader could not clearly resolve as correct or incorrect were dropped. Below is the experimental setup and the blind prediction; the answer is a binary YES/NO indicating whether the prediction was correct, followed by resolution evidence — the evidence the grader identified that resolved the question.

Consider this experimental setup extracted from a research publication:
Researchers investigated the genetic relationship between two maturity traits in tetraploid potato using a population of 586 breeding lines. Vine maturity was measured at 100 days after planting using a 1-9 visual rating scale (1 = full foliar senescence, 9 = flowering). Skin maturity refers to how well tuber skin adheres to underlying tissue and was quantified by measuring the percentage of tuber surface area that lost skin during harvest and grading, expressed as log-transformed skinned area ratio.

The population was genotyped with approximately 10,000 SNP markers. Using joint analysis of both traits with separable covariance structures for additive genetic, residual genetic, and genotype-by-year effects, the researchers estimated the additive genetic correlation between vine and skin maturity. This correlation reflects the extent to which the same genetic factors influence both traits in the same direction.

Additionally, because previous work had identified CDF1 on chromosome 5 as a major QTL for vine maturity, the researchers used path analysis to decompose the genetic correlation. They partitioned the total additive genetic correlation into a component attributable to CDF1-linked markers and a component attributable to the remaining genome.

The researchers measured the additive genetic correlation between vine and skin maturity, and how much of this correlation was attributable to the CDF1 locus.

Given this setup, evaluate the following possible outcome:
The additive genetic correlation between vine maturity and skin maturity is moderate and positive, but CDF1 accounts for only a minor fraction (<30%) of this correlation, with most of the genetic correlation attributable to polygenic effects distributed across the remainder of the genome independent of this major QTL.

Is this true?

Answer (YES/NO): NO